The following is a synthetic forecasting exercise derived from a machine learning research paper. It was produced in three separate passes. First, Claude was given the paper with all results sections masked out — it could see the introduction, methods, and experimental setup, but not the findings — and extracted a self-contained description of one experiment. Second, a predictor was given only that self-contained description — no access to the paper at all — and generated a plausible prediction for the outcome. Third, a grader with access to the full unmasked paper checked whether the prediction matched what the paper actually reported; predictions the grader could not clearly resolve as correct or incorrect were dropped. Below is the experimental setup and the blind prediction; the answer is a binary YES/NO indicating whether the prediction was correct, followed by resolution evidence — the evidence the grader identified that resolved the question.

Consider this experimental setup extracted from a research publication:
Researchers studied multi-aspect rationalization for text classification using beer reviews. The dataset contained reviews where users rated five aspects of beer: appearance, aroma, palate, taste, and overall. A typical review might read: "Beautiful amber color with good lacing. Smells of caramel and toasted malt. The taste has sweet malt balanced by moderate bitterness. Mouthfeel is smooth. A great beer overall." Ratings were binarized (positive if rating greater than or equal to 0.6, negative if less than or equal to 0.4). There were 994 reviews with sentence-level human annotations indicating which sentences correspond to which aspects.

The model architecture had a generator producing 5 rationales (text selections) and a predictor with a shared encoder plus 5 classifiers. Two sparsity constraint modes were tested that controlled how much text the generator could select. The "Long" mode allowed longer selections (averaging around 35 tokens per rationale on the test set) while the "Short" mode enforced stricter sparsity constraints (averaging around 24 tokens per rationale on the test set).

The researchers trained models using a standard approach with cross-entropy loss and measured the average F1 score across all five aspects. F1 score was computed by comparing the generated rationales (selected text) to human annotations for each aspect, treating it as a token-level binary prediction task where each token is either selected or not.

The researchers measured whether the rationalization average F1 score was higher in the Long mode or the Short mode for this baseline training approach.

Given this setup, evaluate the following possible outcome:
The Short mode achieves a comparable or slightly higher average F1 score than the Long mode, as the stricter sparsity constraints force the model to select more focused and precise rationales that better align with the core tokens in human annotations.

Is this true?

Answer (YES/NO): NO